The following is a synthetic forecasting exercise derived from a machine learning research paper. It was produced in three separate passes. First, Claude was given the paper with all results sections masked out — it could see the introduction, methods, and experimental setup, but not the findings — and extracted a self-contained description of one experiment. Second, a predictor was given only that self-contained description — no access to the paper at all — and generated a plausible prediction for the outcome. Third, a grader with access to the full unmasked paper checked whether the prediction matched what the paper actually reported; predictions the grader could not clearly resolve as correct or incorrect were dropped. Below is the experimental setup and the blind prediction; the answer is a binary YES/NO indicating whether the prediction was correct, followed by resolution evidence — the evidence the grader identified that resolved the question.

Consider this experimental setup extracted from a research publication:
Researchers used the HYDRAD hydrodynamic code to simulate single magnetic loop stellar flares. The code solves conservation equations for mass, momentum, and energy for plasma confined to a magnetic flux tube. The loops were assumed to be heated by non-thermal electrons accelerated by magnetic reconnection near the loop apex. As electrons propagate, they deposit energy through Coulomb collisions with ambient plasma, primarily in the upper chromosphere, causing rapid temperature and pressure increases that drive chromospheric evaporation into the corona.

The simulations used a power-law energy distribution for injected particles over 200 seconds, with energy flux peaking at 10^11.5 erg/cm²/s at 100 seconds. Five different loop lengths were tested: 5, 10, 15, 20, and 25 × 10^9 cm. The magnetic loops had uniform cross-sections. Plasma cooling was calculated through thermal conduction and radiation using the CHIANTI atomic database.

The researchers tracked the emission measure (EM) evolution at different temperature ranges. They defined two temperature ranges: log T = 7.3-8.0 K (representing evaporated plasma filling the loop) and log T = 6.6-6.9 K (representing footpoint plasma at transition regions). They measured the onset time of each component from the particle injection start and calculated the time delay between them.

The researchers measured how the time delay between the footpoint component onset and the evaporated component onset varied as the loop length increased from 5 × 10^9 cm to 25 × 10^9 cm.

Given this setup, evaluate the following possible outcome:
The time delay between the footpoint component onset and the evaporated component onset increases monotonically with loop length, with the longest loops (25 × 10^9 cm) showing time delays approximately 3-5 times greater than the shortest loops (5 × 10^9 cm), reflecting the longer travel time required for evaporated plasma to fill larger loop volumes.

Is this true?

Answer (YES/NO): NO